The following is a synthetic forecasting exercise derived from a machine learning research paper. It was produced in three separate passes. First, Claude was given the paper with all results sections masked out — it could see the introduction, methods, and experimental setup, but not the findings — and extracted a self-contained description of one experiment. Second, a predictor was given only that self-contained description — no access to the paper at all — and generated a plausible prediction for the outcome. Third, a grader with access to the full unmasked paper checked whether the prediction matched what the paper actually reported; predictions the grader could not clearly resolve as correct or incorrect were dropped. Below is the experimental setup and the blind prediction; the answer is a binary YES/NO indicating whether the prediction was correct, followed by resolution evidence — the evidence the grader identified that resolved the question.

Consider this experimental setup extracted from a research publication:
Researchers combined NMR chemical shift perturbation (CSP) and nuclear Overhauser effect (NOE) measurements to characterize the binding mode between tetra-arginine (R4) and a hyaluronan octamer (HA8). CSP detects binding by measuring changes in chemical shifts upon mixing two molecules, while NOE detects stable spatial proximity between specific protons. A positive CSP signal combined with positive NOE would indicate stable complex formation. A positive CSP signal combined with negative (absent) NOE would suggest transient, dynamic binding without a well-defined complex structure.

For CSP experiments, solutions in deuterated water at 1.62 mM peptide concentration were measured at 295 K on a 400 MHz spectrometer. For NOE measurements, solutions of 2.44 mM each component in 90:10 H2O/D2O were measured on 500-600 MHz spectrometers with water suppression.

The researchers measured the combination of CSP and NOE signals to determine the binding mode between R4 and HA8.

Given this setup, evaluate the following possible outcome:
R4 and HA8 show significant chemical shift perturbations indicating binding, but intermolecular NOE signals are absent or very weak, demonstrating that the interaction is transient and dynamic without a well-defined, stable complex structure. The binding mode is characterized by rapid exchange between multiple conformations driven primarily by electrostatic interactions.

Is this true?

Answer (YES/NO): YES